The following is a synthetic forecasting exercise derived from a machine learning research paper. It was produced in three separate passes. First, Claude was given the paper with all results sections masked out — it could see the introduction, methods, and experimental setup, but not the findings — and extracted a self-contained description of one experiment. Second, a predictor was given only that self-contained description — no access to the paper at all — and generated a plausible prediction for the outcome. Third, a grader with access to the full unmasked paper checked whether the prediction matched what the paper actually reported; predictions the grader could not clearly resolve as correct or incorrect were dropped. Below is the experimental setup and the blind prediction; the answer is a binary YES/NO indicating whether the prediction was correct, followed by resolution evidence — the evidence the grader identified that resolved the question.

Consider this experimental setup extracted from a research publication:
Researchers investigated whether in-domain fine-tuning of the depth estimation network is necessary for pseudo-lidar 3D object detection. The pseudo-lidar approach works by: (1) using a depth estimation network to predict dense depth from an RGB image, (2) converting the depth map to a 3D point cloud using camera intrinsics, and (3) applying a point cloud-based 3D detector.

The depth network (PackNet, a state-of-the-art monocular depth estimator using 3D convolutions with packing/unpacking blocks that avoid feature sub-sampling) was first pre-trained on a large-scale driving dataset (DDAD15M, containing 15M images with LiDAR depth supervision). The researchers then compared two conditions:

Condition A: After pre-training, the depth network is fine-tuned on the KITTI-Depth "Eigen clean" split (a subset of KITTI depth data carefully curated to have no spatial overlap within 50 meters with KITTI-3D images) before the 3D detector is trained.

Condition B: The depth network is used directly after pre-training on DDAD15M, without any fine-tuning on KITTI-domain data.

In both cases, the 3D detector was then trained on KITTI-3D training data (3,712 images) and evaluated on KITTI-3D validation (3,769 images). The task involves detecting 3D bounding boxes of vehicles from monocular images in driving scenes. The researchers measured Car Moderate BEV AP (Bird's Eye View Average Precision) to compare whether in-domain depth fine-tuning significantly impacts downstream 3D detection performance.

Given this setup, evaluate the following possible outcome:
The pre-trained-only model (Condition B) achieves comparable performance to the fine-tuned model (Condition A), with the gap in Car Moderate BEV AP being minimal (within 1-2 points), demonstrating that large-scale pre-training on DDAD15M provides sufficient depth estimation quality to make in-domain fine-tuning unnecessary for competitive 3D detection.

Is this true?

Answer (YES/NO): NO